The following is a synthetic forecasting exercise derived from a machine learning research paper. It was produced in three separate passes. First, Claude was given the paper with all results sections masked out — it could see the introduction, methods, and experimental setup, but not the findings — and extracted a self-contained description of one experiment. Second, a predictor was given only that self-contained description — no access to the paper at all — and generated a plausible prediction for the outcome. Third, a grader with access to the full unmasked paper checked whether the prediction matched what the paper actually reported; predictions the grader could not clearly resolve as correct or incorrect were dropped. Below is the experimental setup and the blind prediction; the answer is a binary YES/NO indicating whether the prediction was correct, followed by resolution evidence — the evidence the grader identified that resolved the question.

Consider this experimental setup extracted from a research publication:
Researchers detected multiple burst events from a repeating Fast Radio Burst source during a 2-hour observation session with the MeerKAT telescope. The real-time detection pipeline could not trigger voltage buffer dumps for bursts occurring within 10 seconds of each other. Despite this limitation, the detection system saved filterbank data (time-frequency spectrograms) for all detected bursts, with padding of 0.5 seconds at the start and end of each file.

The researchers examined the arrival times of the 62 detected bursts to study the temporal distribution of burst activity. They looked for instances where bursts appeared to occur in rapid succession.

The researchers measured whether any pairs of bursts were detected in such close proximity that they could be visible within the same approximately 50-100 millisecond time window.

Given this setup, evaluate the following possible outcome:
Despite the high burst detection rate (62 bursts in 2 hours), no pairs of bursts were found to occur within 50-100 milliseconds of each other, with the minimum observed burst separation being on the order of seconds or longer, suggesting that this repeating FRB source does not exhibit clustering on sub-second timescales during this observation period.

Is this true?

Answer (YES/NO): NO